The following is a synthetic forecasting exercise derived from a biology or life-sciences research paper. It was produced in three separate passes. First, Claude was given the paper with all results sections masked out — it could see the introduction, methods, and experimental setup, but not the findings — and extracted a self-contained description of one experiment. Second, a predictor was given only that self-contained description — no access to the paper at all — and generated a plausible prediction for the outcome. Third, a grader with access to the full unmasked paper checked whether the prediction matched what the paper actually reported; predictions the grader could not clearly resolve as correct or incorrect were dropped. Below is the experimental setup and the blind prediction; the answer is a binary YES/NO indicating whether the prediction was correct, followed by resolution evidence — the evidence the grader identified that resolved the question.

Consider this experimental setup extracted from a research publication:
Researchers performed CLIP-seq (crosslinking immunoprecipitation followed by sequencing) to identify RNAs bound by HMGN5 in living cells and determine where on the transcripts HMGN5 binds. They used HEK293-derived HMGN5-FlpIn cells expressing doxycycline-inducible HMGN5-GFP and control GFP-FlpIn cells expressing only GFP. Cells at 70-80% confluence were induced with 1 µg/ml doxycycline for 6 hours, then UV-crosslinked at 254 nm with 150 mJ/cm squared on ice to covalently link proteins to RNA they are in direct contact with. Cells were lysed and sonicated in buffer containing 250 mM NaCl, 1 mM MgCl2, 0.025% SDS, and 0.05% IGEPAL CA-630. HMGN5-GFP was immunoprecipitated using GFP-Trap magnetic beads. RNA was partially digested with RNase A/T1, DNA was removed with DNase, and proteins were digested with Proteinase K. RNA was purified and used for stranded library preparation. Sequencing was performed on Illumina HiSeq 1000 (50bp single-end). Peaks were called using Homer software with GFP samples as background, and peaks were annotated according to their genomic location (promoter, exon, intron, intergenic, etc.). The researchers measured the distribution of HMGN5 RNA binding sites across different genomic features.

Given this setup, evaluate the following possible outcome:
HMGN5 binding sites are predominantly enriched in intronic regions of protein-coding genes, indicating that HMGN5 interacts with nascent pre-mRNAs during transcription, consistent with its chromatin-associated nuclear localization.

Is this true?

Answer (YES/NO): NO